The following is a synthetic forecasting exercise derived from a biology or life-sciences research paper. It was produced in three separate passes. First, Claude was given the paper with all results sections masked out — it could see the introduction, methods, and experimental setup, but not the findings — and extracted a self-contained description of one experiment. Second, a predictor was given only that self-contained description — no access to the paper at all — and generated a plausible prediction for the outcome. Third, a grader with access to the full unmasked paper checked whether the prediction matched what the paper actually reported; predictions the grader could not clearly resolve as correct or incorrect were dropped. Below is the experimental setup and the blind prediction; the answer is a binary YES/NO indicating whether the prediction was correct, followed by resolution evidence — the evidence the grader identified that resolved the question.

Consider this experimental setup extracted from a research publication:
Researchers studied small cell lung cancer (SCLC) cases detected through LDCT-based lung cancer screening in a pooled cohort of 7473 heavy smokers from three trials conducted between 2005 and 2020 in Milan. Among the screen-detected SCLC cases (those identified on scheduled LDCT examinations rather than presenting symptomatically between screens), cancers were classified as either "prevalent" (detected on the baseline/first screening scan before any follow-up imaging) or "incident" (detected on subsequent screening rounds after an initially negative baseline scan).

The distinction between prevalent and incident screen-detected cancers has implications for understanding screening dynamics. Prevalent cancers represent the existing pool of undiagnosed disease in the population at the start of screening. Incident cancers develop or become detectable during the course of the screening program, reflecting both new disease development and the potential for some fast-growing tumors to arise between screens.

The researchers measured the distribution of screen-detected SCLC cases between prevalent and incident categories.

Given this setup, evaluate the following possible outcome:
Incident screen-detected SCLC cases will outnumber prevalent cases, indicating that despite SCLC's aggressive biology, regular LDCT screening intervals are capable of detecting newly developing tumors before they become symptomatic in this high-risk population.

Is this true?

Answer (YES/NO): YES